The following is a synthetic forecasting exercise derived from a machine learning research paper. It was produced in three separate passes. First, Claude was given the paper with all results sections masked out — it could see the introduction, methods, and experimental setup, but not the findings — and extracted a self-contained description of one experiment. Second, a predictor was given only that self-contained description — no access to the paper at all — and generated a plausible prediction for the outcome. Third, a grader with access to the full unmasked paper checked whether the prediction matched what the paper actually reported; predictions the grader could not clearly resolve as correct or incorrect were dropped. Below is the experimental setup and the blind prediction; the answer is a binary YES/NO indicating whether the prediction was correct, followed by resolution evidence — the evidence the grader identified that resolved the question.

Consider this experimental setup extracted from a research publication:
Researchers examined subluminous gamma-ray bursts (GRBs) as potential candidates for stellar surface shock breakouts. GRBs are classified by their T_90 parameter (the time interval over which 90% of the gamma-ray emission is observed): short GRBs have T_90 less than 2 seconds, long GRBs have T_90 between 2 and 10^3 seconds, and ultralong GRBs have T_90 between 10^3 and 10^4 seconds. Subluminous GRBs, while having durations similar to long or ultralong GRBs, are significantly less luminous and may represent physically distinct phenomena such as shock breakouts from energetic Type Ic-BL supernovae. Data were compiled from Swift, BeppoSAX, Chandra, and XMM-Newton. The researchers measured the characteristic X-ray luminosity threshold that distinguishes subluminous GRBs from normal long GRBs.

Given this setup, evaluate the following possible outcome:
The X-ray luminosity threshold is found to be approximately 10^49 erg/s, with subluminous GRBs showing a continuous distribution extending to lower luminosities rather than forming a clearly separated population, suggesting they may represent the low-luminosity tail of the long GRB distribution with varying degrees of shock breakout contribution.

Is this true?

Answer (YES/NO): NO